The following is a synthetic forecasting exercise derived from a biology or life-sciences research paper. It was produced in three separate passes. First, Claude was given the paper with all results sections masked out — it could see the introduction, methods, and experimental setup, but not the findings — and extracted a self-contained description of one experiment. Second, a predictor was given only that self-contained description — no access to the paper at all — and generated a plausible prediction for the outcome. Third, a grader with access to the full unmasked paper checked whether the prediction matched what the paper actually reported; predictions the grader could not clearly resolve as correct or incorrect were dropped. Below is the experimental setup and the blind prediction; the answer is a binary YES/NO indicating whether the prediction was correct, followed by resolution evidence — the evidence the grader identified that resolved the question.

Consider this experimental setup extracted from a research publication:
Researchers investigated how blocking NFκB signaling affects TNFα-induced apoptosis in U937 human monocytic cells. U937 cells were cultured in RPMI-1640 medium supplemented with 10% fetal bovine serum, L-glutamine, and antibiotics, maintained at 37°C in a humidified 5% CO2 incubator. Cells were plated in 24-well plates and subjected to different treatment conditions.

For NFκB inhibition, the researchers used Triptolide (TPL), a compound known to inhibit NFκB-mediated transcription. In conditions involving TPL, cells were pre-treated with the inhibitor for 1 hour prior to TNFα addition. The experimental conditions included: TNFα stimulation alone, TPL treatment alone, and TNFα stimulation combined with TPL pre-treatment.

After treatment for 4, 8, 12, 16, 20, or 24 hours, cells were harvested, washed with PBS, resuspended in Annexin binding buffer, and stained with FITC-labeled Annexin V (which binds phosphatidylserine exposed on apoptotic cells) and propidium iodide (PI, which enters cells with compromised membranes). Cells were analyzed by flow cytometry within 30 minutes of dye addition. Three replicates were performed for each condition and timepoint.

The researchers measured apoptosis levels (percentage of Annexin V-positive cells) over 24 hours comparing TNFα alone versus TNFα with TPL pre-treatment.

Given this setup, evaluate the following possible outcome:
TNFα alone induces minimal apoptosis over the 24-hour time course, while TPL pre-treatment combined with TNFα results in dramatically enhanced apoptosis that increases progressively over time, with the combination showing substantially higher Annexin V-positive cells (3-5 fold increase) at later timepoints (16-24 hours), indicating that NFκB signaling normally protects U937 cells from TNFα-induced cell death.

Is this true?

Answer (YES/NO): YES